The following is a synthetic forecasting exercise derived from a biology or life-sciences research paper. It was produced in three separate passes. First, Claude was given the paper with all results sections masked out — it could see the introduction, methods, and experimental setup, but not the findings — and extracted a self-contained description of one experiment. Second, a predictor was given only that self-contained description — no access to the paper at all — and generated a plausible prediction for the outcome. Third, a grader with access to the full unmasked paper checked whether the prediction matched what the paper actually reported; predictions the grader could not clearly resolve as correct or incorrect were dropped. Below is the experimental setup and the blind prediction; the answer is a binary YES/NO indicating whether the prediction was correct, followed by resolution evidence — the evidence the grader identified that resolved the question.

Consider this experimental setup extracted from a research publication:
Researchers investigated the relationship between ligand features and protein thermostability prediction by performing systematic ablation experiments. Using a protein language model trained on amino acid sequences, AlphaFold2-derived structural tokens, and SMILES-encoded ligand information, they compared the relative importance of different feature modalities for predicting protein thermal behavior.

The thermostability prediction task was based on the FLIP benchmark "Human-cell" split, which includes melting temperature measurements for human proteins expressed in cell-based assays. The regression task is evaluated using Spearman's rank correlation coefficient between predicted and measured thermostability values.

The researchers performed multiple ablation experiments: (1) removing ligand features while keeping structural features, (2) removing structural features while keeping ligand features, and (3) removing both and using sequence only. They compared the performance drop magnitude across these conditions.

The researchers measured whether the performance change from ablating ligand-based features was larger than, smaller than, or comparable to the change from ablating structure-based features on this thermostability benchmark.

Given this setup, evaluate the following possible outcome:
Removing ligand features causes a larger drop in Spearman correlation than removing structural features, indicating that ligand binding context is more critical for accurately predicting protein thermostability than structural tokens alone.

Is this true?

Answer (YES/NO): YES